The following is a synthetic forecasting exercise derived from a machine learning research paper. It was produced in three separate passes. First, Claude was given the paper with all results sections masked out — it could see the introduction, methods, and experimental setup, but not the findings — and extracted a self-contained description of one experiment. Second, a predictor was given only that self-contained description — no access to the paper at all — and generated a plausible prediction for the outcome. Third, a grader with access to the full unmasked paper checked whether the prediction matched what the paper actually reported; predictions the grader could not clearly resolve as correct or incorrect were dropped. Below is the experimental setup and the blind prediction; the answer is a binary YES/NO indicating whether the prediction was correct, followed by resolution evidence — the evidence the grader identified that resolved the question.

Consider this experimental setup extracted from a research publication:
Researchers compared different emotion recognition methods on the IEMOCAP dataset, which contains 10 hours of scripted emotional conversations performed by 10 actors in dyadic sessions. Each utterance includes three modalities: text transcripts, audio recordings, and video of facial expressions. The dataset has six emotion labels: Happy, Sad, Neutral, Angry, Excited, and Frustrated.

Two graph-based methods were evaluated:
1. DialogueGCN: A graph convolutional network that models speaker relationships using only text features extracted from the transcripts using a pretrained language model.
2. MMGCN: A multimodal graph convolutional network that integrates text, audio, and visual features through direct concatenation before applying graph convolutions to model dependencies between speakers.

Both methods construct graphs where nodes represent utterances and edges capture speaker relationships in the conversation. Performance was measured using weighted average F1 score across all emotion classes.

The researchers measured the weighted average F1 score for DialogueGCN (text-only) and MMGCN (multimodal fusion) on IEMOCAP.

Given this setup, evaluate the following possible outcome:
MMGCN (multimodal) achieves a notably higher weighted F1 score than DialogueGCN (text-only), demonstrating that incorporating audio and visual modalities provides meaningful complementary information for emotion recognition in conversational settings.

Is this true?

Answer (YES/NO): NO